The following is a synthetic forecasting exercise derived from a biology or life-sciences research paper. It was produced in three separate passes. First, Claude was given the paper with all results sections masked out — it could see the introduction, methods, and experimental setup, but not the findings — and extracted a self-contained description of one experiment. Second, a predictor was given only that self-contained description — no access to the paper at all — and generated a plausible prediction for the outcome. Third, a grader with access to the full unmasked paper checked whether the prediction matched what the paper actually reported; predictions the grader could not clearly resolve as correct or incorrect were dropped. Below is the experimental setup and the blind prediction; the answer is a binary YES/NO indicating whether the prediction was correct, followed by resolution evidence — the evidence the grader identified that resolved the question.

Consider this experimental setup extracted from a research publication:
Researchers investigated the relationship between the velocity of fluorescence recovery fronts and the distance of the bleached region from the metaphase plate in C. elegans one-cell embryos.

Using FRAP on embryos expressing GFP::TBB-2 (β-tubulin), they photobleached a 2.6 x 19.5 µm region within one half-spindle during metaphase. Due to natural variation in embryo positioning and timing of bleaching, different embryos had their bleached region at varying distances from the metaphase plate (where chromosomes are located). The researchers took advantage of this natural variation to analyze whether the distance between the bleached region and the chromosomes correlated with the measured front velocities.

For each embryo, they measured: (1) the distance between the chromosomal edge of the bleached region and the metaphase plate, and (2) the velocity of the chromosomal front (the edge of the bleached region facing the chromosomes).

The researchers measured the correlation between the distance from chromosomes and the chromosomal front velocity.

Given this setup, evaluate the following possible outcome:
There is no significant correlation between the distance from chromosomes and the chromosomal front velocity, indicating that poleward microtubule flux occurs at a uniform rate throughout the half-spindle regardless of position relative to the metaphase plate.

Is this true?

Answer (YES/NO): YES